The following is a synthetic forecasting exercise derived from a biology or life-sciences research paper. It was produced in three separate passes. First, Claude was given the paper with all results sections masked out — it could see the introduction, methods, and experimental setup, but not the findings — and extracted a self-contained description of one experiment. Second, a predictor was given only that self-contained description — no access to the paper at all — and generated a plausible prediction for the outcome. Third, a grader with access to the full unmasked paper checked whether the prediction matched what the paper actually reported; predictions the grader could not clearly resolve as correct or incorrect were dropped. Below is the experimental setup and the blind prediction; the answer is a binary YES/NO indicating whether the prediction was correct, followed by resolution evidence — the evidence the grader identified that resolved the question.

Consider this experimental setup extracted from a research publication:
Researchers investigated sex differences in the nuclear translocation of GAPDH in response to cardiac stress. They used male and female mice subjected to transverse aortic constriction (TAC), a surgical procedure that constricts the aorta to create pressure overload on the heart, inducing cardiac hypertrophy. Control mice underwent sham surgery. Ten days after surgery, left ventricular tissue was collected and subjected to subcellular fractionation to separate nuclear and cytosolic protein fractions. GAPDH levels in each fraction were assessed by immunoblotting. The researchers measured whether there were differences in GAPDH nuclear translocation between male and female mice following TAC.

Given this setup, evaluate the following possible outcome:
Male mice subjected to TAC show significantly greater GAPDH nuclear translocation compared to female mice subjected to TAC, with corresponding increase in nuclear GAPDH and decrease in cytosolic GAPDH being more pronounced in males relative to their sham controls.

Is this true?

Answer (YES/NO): NO